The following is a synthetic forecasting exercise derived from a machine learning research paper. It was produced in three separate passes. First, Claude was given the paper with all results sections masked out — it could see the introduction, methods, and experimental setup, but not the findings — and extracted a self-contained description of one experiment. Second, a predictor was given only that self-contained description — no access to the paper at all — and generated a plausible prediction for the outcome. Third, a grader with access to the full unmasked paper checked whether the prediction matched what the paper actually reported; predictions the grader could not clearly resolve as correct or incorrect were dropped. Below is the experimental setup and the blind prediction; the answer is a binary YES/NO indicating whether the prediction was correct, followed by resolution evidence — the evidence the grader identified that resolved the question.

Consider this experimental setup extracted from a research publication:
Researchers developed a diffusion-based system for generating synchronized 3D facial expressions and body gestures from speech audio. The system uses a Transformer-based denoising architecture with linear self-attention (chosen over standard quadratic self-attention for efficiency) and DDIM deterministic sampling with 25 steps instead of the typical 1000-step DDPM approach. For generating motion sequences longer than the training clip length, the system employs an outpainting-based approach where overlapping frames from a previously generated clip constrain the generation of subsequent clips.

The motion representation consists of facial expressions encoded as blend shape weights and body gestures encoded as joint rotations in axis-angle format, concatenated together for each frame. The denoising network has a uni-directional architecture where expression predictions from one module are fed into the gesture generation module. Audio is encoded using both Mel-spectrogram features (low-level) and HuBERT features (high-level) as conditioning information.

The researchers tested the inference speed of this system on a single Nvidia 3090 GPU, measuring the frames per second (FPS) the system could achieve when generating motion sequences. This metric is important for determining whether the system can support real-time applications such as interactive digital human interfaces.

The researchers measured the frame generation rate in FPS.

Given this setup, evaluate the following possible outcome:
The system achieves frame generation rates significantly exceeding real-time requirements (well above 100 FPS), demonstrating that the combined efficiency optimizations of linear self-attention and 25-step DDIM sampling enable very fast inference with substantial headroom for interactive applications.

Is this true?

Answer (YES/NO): NO